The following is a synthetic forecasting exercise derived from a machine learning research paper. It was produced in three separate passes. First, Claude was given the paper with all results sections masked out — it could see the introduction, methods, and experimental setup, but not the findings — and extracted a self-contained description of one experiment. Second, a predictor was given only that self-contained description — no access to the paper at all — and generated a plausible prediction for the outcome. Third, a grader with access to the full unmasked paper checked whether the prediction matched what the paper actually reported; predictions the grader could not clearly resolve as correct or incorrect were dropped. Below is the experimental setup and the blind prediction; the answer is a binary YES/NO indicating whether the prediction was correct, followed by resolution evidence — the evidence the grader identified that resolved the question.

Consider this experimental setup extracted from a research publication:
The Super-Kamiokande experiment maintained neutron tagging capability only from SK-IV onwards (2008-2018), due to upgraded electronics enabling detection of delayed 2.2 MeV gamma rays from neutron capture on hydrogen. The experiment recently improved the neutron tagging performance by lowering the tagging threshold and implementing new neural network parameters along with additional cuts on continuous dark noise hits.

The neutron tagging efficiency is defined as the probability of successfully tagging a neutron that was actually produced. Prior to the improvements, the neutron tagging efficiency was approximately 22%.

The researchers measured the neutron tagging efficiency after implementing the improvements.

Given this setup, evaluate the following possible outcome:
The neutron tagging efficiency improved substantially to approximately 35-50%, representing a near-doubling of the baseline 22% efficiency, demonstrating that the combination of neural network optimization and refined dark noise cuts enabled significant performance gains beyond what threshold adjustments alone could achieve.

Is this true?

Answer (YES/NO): NO